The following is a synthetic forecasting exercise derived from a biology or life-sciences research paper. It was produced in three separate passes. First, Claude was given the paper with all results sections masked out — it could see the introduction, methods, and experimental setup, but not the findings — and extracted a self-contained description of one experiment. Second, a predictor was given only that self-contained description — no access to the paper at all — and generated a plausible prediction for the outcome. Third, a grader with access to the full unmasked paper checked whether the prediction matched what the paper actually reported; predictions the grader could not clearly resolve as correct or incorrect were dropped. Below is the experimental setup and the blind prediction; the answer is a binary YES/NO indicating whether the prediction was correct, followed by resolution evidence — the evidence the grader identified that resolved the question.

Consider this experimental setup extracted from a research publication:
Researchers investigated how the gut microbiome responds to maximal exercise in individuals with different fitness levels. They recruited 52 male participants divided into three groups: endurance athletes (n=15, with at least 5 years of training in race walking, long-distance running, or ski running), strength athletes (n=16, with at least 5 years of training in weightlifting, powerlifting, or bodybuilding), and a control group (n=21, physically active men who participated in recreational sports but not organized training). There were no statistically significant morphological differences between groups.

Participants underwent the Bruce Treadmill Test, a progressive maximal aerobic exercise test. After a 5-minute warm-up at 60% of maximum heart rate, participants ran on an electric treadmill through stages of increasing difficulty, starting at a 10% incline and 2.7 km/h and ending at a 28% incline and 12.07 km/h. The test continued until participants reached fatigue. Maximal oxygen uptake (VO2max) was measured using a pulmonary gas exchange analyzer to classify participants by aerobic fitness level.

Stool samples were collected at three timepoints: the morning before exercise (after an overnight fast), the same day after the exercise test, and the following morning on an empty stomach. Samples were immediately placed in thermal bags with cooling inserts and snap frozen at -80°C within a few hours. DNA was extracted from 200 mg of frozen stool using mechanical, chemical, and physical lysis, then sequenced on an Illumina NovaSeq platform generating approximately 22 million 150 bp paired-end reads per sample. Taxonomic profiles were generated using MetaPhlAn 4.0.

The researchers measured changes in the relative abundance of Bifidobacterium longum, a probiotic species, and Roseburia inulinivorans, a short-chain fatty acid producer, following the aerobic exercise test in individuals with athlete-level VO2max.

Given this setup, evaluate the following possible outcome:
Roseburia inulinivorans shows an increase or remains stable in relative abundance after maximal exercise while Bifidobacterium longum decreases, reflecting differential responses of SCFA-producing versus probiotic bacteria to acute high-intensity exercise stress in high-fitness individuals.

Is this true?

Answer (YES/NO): NO